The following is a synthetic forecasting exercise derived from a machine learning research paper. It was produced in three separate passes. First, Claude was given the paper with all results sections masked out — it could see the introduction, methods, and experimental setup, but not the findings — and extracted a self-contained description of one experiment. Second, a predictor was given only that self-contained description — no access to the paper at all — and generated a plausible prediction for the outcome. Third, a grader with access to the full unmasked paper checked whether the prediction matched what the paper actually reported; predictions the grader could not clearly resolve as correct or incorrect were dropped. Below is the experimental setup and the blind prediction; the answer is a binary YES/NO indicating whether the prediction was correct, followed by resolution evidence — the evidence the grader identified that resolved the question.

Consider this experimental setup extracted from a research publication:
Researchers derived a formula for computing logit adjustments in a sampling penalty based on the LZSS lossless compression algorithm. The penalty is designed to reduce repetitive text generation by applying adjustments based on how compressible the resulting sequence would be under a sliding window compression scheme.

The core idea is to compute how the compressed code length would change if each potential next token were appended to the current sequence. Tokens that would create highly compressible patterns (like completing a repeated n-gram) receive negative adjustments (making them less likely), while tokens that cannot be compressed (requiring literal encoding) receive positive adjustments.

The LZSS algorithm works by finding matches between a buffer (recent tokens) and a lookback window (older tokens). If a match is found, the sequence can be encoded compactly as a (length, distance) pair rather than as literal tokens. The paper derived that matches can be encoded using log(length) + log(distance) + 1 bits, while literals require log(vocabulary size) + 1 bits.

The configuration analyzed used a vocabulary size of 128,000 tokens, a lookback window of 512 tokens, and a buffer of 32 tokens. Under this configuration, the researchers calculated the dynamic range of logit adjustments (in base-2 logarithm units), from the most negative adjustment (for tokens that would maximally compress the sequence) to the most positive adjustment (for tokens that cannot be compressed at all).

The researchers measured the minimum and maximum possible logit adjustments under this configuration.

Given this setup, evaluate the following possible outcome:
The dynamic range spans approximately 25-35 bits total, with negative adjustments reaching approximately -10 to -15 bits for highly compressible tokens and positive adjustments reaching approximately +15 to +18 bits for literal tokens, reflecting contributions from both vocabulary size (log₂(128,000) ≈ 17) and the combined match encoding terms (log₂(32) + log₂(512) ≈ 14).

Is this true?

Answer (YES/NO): NO